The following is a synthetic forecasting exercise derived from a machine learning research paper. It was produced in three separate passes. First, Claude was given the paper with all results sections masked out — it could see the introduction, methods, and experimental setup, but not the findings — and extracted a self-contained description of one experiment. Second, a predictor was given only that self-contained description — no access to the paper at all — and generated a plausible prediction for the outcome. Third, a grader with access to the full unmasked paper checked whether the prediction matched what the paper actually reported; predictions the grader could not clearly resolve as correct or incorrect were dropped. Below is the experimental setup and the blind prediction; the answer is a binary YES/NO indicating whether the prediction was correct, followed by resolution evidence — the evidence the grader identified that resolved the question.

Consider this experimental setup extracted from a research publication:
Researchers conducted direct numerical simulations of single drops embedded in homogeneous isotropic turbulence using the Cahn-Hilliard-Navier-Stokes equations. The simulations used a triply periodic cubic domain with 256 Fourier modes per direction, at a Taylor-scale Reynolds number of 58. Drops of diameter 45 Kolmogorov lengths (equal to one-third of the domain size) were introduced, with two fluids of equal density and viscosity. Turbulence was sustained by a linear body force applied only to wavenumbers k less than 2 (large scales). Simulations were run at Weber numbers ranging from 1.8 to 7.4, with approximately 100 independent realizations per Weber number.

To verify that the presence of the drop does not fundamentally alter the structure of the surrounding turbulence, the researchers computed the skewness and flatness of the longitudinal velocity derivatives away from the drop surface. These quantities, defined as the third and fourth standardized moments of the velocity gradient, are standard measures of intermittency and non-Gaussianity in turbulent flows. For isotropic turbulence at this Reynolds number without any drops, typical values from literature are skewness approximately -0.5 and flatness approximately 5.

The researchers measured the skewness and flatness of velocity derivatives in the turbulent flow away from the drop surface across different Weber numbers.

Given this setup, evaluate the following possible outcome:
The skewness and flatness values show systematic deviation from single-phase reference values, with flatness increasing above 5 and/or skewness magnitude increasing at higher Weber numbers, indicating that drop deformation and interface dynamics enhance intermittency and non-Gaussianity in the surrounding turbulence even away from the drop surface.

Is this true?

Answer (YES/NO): NO